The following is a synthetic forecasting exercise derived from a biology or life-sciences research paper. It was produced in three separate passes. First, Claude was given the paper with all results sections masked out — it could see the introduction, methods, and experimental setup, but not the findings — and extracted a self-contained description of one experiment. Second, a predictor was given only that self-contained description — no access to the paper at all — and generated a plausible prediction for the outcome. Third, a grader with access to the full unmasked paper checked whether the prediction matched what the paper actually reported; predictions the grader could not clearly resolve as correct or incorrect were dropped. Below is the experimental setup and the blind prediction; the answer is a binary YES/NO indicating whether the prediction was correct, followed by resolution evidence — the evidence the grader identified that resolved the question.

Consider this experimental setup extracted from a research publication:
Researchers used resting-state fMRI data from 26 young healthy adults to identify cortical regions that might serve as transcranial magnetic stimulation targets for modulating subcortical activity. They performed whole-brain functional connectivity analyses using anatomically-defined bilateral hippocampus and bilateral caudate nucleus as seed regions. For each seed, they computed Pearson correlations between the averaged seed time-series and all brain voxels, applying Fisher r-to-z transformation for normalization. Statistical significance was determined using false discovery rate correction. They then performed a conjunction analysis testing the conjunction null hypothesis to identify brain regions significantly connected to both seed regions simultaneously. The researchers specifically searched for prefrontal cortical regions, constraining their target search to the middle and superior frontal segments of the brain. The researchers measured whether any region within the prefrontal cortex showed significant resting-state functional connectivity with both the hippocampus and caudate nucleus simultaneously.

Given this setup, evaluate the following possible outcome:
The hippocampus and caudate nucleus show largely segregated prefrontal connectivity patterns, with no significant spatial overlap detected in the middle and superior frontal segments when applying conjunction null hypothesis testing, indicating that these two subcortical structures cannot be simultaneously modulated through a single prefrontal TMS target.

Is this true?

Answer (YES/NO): NO